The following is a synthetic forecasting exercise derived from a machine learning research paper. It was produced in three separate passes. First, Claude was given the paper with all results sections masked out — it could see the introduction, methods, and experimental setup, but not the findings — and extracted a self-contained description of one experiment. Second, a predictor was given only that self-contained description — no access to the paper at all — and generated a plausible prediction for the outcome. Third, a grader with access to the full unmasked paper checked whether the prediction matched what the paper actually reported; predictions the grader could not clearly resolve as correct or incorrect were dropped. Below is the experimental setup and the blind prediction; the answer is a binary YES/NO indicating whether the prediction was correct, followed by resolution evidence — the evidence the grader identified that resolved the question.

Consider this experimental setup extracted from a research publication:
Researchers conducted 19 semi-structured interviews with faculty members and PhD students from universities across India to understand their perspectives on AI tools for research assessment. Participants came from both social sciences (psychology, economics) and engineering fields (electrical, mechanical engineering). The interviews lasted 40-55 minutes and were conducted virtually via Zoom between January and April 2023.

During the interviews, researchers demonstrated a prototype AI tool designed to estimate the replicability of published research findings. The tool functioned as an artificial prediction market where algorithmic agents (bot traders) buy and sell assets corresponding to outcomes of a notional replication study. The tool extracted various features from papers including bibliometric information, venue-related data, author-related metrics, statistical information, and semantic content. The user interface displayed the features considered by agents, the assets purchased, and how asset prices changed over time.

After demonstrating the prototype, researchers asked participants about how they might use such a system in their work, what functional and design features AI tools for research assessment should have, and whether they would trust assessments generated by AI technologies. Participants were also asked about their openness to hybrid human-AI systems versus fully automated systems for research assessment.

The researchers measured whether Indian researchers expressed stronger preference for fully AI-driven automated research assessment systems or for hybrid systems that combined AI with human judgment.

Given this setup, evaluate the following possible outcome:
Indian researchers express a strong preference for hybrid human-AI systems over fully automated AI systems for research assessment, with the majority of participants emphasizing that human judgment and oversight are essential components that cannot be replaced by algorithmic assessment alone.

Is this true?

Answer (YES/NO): YES